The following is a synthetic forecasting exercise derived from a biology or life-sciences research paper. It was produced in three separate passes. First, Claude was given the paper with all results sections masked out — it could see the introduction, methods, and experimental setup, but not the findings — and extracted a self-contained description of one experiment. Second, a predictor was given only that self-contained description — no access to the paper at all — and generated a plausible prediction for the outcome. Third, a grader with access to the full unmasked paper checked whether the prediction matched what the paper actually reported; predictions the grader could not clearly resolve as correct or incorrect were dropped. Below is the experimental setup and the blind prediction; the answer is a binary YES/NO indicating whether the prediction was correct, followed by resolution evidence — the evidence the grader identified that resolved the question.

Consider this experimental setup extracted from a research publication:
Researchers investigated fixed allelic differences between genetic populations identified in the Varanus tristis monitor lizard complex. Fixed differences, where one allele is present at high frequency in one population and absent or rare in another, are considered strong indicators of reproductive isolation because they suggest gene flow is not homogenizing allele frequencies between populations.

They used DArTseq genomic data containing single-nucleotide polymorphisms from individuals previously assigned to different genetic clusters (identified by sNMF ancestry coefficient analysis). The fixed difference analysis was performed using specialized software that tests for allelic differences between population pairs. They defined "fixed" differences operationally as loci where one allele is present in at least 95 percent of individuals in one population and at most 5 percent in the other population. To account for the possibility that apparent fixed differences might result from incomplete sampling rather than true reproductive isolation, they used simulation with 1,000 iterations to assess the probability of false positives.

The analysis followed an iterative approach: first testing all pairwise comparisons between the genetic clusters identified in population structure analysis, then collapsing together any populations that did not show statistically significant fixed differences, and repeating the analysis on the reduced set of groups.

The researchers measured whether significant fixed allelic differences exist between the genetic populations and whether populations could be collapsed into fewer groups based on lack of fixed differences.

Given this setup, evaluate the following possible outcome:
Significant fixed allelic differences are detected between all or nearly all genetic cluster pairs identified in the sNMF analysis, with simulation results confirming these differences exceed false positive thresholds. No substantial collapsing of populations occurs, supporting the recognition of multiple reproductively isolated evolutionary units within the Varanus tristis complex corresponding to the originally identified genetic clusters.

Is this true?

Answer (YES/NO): NO